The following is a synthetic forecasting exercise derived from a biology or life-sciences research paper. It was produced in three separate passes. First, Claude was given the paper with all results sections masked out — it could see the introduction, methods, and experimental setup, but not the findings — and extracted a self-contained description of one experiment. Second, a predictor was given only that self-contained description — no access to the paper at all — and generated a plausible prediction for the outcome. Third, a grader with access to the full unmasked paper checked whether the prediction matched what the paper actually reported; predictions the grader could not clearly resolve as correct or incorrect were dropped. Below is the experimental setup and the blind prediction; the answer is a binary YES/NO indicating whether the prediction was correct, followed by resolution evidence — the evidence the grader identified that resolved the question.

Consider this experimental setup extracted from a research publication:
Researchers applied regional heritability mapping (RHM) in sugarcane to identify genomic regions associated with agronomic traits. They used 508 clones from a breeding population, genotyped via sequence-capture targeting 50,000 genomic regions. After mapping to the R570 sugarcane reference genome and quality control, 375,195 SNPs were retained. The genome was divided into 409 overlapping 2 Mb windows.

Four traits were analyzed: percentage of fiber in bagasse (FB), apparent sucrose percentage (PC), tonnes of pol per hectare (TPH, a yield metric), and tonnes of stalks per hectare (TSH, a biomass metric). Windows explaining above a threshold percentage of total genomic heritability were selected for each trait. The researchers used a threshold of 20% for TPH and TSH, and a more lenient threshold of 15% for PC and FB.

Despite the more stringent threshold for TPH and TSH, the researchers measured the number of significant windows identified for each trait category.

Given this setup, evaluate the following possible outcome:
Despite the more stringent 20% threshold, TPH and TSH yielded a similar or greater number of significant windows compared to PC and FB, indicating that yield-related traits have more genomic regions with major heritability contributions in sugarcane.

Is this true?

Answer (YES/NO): YES